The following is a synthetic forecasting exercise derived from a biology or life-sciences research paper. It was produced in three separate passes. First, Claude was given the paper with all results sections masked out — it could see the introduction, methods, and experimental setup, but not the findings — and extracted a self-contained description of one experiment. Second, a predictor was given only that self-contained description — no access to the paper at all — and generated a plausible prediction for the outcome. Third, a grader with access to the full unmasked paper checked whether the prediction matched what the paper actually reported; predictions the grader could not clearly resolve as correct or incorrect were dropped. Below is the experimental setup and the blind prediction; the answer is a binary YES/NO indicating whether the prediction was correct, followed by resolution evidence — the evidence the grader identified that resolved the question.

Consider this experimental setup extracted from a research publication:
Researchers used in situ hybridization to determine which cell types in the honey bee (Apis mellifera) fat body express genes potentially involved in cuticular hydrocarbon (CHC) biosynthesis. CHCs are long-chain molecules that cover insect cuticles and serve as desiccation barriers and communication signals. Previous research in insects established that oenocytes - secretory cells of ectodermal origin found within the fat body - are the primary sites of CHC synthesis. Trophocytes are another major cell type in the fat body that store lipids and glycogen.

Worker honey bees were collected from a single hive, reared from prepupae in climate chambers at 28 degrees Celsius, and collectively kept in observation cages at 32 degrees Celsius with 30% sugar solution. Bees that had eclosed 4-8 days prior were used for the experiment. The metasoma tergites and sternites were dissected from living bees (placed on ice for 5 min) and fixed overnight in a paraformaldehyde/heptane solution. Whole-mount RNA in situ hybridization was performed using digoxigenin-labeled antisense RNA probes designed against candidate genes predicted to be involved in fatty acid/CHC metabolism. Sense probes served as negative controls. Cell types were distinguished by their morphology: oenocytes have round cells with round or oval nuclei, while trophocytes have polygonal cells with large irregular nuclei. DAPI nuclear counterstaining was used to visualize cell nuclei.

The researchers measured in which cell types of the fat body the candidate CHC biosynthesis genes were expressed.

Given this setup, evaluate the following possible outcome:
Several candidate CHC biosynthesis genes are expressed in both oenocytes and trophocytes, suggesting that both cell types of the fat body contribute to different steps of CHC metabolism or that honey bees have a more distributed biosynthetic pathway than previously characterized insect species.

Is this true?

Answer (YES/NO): YES